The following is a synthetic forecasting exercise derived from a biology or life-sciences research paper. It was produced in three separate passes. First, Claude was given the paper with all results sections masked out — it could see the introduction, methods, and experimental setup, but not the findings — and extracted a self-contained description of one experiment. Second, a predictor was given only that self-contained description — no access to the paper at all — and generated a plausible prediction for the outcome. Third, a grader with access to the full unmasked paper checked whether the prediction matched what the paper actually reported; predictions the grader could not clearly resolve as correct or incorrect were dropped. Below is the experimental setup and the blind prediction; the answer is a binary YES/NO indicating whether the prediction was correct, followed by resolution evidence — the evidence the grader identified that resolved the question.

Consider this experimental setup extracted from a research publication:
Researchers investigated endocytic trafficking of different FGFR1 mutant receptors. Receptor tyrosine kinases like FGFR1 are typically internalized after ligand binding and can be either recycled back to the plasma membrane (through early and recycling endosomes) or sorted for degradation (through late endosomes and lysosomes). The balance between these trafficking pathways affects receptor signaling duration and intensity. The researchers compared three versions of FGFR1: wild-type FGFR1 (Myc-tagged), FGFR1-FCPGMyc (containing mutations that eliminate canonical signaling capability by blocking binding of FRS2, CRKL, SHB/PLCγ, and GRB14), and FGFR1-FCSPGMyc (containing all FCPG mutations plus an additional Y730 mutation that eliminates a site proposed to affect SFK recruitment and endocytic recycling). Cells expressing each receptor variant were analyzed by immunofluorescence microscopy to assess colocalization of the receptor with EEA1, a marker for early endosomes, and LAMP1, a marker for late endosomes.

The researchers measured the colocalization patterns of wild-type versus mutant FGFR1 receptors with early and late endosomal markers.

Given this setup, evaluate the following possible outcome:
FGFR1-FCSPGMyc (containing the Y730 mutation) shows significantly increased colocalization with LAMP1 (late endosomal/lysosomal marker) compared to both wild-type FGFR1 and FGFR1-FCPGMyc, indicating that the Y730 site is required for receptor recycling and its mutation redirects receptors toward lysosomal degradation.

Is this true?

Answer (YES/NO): NO